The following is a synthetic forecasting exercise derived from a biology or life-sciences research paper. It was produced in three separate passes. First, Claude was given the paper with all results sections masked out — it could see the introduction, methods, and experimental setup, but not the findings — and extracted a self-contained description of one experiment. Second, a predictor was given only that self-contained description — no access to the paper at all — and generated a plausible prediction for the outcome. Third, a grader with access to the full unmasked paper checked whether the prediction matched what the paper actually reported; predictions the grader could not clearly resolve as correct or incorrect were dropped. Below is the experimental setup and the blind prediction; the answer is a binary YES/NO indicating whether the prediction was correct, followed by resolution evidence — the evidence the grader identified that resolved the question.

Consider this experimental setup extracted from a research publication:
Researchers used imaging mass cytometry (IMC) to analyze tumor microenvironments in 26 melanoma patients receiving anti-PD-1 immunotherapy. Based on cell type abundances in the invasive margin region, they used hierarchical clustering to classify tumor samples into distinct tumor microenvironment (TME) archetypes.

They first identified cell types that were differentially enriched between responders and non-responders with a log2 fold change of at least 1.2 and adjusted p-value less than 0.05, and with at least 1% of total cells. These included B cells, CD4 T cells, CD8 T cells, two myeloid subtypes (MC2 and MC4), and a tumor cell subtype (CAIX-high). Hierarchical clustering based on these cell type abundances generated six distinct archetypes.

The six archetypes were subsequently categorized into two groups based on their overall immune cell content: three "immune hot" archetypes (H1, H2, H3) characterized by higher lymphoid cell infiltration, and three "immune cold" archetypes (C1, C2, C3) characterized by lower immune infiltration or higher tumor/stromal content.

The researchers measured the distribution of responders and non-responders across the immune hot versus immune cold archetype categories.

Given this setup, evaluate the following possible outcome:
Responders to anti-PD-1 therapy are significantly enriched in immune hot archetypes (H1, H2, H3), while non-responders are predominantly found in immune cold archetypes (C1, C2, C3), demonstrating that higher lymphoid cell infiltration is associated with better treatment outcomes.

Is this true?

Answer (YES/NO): YES